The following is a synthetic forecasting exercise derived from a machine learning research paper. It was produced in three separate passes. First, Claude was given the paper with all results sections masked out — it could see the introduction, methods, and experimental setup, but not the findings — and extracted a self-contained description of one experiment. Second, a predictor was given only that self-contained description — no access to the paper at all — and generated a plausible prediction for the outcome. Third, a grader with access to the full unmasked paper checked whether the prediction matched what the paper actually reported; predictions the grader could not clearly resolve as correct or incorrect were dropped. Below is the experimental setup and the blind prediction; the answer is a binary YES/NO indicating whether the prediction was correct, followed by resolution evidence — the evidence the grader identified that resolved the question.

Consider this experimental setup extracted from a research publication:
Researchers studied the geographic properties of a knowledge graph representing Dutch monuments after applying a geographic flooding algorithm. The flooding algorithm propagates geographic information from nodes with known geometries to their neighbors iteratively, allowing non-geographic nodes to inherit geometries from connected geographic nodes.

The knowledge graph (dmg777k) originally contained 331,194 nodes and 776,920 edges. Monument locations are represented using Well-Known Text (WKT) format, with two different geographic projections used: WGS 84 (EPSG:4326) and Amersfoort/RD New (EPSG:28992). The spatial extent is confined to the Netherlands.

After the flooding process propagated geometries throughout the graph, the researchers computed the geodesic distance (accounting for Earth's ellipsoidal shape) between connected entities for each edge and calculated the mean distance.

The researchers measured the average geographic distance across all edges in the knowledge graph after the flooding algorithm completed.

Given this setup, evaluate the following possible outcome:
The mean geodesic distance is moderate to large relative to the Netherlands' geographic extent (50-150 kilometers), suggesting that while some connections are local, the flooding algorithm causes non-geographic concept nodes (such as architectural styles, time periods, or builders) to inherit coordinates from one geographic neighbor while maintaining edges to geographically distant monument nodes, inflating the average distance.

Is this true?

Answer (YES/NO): NO